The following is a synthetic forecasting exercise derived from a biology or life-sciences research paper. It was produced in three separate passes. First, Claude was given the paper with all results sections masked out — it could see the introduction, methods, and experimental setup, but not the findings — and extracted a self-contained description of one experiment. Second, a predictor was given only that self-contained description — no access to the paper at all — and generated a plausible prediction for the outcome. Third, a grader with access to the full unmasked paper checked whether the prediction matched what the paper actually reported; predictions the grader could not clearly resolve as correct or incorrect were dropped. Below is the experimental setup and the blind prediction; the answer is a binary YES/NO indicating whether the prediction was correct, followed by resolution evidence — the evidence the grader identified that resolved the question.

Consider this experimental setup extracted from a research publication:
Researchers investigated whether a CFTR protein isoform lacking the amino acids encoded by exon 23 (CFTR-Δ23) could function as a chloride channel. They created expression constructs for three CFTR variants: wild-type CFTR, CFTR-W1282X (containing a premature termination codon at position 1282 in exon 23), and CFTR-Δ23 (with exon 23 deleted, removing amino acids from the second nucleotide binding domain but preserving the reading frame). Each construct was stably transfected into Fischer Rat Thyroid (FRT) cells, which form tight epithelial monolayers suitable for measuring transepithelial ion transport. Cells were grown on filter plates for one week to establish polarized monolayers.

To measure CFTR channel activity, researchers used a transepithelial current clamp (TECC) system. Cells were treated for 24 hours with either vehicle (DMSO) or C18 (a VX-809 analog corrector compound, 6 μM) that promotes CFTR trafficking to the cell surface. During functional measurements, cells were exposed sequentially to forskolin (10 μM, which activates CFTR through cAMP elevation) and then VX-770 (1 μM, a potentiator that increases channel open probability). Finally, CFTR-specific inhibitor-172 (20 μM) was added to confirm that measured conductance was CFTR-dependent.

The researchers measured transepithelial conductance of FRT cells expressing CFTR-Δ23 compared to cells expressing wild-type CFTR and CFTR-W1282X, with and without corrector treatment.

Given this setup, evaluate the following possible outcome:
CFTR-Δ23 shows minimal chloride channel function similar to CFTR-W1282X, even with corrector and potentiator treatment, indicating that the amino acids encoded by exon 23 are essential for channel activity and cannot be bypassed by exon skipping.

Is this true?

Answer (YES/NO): NO